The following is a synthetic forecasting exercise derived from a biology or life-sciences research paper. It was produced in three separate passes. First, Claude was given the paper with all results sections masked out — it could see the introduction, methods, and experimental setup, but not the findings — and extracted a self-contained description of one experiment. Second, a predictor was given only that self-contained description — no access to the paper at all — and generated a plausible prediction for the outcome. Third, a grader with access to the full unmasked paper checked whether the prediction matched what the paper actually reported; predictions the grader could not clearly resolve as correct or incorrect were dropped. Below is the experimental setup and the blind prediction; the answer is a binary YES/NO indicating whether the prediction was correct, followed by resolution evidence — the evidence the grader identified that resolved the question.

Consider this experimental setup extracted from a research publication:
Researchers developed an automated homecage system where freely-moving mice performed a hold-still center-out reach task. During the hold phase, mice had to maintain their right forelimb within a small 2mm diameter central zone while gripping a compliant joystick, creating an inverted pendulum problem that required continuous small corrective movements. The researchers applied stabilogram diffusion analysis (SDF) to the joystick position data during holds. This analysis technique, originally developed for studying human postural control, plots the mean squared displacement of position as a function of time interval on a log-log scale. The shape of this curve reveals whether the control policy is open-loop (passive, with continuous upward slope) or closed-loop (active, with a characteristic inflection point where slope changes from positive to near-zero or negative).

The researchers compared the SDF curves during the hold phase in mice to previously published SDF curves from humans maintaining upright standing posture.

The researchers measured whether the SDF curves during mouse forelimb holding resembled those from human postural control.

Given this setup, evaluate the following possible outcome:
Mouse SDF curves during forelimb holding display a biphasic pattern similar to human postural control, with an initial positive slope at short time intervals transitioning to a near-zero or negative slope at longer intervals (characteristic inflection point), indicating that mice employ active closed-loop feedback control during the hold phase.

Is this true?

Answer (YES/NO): YES